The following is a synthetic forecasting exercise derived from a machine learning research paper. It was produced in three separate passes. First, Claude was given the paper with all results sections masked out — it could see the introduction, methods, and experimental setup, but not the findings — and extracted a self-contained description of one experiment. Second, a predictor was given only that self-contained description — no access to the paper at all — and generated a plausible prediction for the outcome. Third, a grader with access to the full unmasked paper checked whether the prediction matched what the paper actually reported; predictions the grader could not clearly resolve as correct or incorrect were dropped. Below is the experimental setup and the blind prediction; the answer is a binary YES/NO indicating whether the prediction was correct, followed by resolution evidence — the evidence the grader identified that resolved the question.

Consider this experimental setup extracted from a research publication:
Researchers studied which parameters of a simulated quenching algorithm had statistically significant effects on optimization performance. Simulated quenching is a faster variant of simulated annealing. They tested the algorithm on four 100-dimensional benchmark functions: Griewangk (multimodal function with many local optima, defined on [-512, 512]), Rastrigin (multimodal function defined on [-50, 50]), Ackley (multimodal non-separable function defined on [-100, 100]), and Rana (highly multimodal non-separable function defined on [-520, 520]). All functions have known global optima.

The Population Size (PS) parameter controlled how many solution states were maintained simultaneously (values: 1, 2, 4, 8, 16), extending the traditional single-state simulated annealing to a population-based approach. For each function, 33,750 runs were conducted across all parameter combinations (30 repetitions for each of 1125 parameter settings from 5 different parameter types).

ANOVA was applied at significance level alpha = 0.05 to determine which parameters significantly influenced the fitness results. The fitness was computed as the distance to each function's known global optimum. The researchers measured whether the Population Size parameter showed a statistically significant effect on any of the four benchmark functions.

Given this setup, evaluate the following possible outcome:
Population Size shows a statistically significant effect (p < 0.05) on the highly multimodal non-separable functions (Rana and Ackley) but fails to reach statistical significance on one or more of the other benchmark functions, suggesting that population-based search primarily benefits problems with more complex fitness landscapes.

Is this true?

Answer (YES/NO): NO